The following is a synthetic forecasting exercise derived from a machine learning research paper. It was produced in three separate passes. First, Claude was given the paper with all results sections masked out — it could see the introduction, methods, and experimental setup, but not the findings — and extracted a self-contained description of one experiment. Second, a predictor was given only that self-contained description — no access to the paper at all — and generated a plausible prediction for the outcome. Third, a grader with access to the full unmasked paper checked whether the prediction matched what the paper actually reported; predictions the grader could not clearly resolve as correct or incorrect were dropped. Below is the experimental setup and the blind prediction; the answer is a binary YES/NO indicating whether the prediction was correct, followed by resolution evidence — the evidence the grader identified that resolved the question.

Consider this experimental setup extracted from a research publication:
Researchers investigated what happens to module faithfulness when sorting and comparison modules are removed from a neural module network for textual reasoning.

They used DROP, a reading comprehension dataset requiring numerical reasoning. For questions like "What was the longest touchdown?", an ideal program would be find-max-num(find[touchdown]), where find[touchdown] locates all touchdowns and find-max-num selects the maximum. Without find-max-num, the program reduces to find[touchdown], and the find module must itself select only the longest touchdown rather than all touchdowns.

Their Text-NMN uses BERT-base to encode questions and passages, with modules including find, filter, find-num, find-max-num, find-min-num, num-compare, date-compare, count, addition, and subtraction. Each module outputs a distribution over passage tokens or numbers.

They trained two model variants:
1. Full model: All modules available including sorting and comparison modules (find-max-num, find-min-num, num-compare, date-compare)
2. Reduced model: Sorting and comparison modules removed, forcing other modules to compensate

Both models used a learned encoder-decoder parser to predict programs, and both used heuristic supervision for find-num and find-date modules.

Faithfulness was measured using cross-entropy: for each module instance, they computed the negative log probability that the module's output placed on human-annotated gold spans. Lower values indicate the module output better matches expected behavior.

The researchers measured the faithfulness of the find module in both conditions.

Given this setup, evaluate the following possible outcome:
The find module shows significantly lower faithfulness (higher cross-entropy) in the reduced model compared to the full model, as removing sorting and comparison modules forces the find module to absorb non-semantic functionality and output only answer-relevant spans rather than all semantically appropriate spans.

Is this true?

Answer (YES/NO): NO